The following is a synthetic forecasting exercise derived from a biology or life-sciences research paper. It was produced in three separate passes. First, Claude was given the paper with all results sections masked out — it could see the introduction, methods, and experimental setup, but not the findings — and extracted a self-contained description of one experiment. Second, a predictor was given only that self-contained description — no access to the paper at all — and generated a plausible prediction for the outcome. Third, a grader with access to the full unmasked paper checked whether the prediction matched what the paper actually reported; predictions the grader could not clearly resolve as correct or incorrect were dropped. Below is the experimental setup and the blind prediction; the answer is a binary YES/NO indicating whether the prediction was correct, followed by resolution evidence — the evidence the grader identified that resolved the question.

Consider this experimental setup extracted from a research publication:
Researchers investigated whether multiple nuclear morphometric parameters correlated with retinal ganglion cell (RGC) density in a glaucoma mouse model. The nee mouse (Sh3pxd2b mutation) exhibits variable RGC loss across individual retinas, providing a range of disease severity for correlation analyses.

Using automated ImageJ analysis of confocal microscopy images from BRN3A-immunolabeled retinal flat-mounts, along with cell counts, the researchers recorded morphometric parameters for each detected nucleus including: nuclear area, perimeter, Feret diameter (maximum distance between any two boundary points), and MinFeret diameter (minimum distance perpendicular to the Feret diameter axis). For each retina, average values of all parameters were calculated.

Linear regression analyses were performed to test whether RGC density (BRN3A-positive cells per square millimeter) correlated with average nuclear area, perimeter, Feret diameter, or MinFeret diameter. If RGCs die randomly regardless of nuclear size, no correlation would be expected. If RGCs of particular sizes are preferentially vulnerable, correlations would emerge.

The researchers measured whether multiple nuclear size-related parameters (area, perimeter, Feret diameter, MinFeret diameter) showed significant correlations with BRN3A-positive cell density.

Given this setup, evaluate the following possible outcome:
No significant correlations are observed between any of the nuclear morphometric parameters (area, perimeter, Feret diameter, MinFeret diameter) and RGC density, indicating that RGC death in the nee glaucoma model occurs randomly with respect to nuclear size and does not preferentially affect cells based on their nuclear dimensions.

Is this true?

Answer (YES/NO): NO